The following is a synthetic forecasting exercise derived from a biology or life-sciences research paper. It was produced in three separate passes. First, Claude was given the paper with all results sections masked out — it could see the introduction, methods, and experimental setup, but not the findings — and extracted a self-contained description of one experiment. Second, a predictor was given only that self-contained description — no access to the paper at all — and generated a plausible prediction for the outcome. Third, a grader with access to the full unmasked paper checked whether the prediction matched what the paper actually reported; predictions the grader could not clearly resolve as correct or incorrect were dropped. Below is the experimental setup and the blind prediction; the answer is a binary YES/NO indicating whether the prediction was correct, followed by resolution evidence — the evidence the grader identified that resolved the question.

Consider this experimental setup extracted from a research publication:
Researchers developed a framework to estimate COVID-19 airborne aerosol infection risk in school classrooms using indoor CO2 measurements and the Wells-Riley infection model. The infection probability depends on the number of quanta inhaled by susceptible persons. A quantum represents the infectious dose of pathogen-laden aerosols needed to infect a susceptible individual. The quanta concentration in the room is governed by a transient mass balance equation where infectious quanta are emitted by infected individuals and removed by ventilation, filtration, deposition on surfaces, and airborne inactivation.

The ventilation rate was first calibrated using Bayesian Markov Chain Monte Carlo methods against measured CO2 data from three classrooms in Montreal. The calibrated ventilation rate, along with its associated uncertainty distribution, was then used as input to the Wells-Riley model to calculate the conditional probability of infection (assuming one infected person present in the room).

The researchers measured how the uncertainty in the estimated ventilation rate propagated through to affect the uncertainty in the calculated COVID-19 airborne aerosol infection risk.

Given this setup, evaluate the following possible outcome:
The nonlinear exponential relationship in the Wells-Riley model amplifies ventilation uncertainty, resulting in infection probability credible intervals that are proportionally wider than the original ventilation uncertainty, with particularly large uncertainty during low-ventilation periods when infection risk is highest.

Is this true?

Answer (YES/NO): NO